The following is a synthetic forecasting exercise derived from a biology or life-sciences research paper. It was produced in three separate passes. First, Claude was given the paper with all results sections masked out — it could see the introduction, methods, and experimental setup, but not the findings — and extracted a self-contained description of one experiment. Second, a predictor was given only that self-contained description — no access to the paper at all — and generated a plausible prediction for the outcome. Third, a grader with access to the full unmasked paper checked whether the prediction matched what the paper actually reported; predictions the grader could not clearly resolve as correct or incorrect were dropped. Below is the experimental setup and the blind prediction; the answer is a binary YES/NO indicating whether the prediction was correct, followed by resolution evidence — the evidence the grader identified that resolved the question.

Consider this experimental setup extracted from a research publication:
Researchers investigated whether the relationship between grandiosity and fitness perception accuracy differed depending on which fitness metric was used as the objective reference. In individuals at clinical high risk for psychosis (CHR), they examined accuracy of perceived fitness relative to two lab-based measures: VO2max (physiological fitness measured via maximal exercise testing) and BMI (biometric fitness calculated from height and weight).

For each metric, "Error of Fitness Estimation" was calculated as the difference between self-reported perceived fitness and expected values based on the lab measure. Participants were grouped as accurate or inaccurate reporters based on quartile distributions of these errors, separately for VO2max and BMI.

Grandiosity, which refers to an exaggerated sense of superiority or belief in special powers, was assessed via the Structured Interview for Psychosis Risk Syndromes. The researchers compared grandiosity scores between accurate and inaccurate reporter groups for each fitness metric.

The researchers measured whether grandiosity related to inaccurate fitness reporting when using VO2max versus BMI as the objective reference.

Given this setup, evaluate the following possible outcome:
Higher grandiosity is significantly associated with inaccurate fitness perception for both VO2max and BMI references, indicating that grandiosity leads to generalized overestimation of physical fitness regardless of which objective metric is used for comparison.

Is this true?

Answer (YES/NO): YES